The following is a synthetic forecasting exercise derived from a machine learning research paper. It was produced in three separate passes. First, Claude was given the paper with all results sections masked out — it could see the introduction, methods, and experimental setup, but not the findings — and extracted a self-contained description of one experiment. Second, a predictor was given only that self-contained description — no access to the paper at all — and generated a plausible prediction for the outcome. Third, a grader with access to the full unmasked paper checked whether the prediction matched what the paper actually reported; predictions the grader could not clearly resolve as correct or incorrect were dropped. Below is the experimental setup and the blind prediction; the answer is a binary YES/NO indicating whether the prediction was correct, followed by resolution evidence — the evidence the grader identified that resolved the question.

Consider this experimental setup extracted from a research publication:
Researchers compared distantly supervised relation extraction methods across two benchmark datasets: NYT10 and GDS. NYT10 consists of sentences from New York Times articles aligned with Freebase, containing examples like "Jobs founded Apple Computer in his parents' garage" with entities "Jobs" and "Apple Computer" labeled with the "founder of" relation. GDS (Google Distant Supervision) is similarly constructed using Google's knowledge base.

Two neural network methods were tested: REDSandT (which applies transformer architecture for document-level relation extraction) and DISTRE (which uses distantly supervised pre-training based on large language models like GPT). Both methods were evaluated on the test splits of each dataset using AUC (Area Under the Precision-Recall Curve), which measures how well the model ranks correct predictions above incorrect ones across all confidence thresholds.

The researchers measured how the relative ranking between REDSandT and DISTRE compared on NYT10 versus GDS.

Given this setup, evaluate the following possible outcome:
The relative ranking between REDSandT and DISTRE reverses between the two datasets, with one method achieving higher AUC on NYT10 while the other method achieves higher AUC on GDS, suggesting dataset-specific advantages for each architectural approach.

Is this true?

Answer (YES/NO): YES